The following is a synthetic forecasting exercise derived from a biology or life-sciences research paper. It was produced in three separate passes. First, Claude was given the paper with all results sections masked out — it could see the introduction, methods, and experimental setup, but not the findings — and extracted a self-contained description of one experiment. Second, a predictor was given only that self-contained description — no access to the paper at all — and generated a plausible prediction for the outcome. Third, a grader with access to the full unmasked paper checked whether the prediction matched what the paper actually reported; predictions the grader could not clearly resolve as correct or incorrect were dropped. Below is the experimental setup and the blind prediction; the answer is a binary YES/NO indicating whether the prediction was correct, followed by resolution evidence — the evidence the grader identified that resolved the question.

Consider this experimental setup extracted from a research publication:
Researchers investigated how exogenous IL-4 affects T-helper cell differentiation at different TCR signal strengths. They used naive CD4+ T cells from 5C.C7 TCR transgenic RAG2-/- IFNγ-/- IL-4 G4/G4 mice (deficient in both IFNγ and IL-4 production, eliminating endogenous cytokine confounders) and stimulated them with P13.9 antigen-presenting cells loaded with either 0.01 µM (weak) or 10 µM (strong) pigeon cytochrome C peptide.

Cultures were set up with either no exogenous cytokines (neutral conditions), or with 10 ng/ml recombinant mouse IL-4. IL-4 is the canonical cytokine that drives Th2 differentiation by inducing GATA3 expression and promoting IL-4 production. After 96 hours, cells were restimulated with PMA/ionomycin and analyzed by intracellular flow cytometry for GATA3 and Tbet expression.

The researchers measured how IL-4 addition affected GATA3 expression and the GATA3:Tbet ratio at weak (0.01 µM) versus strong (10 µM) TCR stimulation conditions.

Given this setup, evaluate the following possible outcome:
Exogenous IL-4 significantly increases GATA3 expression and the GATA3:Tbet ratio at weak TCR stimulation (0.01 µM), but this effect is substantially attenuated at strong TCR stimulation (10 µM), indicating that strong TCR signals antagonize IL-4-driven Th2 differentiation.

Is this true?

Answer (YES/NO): NO